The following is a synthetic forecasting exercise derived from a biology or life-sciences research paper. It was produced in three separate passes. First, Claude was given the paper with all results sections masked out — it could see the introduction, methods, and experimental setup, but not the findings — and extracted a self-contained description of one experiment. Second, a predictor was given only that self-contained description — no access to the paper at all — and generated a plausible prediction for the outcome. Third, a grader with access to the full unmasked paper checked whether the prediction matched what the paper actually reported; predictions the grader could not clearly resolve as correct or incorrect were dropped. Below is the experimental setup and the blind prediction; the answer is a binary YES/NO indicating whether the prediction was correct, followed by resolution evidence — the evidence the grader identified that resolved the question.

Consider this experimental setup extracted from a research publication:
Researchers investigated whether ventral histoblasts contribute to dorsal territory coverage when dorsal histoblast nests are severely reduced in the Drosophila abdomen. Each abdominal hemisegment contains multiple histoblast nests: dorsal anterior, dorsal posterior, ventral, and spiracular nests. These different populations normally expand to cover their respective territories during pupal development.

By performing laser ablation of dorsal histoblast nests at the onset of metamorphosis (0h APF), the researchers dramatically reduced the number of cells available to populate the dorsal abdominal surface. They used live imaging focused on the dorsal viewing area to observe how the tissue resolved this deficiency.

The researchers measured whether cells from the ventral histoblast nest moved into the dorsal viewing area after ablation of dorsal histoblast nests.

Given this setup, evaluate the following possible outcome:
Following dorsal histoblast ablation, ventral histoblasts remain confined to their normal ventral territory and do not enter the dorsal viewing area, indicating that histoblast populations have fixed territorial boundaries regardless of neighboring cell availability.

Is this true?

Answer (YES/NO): NO